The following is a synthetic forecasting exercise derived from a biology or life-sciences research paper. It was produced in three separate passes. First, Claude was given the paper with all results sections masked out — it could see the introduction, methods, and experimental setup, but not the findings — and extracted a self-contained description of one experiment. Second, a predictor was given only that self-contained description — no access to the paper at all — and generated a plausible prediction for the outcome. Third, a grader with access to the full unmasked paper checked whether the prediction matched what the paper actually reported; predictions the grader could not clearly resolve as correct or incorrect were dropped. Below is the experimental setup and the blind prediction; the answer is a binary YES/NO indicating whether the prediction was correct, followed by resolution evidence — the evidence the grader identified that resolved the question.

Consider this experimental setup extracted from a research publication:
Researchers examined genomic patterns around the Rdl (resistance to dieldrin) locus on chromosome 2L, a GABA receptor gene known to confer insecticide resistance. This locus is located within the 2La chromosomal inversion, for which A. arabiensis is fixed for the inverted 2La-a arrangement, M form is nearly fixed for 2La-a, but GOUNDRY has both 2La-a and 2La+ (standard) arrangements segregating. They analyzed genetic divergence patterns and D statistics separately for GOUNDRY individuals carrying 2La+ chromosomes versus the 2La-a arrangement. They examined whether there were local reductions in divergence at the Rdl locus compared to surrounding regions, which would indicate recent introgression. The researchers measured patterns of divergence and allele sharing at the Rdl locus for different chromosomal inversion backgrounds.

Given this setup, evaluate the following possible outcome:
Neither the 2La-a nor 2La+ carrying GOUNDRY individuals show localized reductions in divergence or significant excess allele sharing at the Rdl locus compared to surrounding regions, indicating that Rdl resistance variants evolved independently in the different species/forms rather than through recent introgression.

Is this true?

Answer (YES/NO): NO